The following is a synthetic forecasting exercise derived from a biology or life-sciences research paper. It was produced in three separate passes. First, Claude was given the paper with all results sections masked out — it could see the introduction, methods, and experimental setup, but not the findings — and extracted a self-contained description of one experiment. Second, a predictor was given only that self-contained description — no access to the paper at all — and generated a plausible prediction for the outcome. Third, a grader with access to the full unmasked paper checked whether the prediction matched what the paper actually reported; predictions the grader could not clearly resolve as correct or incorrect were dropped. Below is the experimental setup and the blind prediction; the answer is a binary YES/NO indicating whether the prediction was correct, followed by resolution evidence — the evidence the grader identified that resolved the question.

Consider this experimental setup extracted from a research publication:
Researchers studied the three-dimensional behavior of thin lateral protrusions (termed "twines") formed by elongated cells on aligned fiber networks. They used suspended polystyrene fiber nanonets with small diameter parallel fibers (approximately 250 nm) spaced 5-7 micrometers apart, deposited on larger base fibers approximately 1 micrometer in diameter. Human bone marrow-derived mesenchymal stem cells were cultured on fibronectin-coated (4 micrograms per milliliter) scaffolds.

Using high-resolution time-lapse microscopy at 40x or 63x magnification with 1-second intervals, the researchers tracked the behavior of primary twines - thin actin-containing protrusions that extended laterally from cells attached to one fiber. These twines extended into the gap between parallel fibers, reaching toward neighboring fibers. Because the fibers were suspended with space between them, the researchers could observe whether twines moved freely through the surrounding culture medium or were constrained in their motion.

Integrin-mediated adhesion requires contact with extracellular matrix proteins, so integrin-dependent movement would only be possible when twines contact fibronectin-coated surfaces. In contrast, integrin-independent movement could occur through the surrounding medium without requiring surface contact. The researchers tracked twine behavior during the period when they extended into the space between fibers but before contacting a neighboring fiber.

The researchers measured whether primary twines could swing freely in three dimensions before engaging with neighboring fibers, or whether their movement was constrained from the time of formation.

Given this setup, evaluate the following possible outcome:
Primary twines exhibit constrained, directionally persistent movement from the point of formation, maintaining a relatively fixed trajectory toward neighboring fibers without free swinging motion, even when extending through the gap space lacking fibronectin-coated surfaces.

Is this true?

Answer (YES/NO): NO